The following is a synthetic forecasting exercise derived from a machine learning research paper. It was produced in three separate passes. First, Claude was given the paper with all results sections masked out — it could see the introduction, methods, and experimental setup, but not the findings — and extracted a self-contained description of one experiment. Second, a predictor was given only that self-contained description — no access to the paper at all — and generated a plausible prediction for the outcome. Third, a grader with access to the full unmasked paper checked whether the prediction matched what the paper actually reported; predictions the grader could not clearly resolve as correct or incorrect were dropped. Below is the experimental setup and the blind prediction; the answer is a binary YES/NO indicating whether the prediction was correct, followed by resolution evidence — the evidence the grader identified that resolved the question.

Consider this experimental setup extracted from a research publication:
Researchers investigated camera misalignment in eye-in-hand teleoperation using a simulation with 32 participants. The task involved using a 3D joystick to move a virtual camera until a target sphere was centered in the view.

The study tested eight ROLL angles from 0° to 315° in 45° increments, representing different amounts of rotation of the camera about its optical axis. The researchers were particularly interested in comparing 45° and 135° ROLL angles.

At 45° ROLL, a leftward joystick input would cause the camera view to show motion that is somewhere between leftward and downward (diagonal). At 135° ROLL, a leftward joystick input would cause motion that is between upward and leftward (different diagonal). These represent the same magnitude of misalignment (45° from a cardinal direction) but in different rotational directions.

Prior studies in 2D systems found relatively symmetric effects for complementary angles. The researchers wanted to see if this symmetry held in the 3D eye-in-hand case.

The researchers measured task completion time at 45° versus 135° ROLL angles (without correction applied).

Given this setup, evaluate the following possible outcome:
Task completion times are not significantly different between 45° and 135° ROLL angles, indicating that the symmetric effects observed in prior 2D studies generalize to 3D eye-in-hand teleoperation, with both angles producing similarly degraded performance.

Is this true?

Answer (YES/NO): NO